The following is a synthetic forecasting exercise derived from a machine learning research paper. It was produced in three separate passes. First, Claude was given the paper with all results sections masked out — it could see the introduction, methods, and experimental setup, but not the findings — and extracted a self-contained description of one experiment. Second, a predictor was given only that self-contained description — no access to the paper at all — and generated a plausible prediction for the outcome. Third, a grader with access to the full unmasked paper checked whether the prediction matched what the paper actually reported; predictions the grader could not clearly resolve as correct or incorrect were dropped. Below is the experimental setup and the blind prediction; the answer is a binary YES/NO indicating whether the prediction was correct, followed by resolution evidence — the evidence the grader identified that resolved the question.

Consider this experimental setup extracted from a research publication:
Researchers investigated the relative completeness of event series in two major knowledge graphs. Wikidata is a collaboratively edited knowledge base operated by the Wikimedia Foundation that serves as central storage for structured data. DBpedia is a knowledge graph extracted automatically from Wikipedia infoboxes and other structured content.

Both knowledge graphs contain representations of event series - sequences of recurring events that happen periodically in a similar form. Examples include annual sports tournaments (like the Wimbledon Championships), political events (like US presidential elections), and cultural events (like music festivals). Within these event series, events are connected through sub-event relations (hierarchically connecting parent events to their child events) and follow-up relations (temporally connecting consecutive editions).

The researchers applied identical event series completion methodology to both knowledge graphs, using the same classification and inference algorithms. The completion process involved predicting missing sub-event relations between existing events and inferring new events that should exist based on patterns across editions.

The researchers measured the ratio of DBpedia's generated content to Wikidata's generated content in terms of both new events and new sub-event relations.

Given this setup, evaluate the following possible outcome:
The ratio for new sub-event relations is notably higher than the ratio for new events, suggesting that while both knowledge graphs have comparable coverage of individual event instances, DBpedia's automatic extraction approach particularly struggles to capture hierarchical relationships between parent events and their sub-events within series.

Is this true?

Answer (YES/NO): NO